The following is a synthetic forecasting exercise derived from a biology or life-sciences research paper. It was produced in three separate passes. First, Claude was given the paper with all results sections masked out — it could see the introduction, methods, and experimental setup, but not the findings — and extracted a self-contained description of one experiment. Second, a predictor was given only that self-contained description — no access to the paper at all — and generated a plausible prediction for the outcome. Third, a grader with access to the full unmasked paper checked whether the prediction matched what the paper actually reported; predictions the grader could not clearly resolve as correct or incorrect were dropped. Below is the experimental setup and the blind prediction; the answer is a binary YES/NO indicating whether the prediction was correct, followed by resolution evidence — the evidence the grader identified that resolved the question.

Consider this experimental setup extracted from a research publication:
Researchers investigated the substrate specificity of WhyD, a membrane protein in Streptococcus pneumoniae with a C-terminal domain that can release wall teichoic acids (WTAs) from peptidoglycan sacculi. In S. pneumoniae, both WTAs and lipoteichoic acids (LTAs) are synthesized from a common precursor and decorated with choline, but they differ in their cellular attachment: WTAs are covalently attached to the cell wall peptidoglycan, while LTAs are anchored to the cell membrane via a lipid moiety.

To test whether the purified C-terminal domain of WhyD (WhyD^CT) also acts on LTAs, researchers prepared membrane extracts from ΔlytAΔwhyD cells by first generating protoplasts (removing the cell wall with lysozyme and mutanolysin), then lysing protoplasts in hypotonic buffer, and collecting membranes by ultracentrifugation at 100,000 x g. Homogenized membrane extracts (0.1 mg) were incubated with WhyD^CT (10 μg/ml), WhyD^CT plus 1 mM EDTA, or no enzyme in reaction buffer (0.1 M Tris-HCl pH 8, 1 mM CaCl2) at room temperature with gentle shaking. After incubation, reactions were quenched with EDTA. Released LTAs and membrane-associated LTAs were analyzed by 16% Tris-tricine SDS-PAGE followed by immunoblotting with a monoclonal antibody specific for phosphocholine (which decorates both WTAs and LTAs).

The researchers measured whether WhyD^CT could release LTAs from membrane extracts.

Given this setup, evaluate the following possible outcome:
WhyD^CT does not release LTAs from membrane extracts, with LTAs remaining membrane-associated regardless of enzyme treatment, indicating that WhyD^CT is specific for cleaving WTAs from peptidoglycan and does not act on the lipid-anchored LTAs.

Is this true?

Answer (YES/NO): YES